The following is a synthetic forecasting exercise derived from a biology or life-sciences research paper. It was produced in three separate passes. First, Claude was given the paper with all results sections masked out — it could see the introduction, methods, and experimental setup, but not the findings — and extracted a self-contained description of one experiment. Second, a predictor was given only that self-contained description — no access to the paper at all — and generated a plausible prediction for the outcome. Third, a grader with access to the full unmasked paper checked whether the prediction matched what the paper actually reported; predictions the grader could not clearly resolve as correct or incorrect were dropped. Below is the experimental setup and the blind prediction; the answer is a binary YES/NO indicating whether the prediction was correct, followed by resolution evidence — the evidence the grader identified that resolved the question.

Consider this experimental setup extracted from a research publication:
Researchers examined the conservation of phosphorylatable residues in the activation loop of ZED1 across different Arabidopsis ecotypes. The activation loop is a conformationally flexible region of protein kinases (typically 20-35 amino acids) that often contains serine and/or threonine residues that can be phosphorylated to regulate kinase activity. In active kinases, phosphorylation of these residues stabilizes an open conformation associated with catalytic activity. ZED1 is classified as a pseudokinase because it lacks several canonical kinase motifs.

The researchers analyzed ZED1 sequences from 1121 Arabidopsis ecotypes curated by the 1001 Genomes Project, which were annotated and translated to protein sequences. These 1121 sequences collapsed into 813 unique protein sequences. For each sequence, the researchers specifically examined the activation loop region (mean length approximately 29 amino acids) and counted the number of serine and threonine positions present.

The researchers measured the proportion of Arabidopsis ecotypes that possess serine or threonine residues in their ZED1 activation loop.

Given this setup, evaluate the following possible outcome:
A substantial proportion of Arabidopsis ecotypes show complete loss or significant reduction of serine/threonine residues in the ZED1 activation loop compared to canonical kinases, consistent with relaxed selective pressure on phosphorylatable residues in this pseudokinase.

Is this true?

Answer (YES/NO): YES